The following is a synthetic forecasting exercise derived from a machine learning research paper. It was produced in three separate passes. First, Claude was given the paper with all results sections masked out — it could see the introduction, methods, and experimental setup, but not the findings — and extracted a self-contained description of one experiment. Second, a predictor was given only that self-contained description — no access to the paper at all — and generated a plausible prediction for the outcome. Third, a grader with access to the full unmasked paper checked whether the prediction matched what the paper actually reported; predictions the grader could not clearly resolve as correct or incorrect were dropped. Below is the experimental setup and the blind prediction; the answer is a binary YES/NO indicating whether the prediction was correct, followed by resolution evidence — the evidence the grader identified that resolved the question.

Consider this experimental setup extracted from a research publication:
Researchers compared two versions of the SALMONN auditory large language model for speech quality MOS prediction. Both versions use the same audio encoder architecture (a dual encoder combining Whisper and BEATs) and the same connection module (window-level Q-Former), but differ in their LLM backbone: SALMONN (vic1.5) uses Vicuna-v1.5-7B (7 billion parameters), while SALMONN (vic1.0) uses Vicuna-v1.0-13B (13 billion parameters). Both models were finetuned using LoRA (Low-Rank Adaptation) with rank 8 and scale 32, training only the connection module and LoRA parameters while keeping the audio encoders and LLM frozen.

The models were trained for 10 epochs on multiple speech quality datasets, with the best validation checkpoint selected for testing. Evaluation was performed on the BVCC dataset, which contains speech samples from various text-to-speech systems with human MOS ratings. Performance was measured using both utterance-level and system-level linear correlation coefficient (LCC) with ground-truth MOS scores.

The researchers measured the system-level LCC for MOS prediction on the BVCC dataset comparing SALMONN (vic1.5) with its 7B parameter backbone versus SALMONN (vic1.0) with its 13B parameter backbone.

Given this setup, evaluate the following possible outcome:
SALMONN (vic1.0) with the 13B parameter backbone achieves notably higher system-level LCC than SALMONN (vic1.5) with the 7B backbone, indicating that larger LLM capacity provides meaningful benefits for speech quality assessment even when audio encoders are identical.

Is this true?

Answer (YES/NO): NO